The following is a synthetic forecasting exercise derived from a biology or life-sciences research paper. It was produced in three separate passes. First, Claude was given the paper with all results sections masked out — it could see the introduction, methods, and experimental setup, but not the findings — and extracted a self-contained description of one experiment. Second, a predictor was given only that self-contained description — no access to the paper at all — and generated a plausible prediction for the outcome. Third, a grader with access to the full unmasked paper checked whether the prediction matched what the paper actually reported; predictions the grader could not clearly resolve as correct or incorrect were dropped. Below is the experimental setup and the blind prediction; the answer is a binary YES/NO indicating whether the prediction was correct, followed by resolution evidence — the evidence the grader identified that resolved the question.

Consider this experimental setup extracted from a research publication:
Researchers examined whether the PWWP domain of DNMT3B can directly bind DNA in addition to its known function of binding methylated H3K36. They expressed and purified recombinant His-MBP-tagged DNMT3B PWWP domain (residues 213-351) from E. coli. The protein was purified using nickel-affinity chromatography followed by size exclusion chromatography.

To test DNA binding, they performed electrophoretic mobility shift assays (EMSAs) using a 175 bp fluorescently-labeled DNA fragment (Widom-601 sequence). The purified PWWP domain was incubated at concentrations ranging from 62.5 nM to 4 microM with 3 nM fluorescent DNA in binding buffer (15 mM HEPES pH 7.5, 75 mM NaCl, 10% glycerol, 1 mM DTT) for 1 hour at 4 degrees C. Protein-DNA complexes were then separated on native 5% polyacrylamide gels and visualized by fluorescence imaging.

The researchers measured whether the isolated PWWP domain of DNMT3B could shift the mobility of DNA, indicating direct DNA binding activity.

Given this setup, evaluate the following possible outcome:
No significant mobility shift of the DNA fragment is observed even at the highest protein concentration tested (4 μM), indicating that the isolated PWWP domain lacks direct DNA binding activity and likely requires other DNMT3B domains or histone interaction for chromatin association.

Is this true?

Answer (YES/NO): NO